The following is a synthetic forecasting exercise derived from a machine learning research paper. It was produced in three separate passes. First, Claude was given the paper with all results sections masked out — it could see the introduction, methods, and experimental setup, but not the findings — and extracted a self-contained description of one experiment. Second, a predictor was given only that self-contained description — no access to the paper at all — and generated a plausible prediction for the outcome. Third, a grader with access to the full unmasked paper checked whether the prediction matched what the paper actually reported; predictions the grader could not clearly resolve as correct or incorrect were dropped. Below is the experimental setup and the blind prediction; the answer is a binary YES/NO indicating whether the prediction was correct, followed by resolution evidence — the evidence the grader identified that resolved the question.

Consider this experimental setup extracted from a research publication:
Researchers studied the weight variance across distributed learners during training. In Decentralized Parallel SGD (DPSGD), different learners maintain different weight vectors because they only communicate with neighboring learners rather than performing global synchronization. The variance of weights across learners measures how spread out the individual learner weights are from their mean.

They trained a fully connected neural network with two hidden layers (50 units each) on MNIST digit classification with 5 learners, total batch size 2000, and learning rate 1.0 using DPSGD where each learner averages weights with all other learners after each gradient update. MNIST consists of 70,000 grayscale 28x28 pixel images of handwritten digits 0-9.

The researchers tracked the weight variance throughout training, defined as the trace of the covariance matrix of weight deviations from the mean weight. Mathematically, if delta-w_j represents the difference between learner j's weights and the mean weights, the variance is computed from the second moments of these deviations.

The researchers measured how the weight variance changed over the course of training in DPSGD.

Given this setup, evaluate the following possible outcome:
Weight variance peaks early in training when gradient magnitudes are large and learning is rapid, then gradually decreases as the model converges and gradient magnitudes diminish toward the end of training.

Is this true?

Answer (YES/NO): YES